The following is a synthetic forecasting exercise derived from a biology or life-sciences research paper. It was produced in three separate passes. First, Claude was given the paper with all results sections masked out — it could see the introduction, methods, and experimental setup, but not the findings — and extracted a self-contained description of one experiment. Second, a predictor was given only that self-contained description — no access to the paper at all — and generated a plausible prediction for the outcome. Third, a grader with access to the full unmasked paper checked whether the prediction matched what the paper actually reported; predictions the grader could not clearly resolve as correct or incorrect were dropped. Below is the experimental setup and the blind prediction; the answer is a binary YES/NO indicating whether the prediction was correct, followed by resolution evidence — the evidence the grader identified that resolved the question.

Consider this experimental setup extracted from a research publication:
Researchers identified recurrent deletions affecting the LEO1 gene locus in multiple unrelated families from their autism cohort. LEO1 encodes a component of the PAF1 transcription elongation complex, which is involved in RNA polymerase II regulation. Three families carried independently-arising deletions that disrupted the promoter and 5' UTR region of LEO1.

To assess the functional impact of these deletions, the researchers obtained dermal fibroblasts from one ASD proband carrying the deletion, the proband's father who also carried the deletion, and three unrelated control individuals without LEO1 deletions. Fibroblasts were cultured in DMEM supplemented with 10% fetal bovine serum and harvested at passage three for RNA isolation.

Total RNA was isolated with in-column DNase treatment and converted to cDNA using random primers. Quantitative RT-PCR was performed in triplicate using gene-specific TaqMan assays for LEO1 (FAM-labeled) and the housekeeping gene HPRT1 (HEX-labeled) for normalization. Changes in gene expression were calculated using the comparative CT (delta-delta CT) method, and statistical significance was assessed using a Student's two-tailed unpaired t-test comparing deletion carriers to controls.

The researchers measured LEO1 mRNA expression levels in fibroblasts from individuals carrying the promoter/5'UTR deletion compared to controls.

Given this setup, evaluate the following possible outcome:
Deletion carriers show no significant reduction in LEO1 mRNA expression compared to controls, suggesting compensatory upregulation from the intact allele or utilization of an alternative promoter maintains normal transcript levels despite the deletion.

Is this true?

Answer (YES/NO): NO